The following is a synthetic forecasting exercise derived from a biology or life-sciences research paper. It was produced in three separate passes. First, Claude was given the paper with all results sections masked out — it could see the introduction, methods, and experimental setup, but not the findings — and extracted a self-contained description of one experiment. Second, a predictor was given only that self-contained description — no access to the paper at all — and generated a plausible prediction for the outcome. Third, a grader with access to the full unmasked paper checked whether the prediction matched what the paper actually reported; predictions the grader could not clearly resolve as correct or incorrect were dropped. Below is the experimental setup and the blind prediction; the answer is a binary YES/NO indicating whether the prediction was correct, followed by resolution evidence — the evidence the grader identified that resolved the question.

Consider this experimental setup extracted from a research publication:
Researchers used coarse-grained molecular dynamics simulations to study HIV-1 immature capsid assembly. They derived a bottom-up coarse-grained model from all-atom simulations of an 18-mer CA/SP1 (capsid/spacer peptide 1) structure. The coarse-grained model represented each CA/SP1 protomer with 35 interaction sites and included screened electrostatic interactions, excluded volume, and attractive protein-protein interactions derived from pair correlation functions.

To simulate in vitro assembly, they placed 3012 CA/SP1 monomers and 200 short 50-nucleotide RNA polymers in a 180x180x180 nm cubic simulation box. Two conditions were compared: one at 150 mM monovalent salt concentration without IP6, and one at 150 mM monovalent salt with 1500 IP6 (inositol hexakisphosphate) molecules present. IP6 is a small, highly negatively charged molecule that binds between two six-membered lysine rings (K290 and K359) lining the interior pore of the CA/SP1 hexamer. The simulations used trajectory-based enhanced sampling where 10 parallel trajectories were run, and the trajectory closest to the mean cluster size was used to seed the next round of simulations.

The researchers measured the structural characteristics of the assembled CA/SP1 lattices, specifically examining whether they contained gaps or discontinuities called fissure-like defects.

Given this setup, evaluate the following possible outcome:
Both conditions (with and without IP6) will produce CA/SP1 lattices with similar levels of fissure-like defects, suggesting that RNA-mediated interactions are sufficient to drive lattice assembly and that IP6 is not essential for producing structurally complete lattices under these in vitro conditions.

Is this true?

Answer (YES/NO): NO